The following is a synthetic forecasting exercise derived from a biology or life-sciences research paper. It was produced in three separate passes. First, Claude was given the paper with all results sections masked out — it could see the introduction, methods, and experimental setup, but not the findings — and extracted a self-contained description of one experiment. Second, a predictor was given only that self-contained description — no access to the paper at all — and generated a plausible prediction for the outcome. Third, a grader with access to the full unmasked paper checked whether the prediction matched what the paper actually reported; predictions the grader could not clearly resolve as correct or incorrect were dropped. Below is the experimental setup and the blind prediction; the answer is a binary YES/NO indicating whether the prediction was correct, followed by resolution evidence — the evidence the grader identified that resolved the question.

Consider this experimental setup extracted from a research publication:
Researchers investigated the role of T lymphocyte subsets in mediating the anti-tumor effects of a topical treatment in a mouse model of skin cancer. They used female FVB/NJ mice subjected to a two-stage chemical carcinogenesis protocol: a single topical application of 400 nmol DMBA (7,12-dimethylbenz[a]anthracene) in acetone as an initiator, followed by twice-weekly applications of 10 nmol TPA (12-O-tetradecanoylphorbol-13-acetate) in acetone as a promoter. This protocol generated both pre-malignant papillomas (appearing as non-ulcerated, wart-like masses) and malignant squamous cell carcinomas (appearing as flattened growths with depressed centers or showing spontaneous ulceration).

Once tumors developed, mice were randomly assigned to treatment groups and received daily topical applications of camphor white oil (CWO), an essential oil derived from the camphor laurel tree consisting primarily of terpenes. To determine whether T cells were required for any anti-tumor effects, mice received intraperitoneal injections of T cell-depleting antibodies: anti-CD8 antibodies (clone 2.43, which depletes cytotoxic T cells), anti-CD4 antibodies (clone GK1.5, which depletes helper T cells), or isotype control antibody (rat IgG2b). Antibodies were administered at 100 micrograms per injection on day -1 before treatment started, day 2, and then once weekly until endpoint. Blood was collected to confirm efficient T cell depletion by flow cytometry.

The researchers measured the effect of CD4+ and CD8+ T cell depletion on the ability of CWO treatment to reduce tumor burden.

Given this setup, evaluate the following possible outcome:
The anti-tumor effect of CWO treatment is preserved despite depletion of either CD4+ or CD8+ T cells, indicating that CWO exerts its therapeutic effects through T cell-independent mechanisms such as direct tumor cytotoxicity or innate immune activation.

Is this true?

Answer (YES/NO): NO